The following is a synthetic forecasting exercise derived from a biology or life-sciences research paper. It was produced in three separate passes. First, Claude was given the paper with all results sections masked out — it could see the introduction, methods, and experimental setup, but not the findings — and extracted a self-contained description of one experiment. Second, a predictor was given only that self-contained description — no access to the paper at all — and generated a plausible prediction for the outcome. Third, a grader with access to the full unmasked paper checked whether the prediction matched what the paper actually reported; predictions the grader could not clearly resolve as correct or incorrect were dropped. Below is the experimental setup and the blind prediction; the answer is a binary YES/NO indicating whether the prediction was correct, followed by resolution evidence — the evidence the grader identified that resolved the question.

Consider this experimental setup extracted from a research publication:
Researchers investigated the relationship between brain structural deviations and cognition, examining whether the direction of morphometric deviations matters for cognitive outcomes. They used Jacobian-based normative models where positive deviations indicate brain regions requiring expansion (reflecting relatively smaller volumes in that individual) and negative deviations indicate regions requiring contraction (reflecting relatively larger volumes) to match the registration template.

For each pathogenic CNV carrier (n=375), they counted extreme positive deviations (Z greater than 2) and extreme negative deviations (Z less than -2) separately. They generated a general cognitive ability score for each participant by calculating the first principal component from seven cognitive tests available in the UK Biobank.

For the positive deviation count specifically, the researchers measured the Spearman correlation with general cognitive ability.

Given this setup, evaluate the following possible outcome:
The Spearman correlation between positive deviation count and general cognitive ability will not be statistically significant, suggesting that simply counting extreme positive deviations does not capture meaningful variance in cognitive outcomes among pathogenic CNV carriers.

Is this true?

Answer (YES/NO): YES